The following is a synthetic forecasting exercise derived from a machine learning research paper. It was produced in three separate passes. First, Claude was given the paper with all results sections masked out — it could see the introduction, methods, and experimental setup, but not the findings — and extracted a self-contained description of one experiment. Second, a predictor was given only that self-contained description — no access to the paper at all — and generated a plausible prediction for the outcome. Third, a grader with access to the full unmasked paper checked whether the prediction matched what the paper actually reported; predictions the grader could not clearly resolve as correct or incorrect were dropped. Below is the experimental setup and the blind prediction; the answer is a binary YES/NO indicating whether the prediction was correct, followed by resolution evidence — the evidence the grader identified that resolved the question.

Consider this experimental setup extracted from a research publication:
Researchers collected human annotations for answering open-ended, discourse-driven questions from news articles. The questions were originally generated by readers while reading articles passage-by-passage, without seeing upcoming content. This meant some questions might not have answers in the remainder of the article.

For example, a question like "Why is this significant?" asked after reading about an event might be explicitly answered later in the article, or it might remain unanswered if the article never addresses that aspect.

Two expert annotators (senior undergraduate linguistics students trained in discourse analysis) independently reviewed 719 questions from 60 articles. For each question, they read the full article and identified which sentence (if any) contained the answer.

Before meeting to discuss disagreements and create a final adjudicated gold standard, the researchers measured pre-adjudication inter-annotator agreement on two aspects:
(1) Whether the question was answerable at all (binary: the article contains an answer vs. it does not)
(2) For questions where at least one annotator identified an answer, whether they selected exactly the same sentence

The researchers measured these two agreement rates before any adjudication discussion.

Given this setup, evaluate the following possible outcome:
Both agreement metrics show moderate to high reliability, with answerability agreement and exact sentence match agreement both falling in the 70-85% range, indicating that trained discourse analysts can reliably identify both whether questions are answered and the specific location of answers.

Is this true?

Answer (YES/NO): NO